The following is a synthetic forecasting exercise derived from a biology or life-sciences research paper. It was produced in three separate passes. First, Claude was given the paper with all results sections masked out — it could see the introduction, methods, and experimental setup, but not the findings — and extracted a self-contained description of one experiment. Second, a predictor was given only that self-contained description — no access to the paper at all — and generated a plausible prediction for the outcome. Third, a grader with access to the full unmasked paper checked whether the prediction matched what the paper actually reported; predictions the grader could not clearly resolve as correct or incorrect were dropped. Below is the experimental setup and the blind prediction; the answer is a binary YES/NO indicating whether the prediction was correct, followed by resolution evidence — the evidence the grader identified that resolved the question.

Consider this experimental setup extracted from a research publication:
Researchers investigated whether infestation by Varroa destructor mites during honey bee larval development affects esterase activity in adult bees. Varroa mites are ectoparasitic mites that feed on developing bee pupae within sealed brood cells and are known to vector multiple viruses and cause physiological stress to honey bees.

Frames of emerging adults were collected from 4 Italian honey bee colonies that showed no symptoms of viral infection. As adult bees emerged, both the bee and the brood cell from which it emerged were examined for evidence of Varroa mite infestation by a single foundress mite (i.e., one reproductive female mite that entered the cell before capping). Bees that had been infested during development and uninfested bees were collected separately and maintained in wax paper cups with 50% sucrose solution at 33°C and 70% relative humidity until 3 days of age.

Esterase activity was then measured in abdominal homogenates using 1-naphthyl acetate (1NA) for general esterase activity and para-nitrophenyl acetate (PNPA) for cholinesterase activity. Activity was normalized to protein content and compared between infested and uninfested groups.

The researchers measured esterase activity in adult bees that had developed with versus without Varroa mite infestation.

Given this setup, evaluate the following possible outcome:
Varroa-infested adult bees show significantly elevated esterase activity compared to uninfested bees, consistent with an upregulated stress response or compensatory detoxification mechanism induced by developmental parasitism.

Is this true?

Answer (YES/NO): NO